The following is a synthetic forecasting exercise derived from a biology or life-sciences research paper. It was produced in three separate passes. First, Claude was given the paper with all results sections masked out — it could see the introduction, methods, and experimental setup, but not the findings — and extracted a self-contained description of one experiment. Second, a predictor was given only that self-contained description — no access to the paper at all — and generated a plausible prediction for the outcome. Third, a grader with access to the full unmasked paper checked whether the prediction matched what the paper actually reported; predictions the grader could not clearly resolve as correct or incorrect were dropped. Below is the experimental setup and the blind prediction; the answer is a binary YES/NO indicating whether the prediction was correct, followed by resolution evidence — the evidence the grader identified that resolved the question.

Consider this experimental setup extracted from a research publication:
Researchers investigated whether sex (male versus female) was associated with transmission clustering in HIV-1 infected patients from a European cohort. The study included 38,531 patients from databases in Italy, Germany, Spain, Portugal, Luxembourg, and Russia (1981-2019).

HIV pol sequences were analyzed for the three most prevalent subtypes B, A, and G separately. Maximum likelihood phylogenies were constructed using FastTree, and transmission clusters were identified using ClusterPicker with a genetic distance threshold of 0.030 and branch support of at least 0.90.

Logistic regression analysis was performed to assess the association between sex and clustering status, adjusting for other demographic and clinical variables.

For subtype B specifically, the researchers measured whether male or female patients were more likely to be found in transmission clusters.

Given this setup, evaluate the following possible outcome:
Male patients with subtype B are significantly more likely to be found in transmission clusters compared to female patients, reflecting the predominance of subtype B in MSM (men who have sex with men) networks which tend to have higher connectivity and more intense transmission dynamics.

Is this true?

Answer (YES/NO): YES